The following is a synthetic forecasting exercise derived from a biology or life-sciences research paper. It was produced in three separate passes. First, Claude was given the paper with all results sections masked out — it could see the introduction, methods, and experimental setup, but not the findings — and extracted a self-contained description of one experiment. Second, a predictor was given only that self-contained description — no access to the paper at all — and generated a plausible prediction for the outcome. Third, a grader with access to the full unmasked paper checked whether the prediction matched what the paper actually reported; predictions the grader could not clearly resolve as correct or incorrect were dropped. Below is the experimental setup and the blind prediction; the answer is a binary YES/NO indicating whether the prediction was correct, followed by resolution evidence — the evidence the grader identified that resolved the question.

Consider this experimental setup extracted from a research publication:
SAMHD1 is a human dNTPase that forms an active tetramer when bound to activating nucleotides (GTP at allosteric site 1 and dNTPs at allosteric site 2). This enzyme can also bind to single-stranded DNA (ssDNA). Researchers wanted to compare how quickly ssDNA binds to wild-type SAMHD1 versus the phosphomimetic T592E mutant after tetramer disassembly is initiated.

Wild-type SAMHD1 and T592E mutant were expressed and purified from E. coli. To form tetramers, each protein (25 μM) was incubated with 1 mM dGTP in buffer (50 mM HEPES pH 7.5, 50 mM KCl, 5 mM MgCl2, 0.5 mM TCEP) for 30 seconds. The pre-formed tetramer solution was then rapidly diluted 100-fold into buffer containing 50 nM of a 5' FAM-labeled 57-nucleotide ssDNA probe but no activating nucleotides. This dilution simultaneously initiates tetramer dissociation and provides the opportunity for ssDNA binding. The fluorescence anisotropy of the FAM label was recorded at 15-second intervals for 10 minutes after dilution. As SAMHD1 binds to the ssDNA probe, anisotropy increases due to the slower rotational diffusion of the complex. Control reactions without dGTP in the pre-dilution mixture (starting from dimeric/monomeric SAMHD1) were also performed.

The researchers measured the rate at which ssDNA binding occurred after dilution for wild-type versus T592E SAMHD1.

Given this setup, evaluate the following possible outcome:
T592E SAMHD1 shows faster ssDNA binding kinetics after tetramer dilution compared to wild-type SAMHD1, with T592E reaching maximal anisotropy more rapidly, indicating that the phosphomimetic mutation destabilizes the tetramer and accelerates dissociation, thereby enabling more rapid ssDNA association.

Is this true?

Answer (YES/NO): YES